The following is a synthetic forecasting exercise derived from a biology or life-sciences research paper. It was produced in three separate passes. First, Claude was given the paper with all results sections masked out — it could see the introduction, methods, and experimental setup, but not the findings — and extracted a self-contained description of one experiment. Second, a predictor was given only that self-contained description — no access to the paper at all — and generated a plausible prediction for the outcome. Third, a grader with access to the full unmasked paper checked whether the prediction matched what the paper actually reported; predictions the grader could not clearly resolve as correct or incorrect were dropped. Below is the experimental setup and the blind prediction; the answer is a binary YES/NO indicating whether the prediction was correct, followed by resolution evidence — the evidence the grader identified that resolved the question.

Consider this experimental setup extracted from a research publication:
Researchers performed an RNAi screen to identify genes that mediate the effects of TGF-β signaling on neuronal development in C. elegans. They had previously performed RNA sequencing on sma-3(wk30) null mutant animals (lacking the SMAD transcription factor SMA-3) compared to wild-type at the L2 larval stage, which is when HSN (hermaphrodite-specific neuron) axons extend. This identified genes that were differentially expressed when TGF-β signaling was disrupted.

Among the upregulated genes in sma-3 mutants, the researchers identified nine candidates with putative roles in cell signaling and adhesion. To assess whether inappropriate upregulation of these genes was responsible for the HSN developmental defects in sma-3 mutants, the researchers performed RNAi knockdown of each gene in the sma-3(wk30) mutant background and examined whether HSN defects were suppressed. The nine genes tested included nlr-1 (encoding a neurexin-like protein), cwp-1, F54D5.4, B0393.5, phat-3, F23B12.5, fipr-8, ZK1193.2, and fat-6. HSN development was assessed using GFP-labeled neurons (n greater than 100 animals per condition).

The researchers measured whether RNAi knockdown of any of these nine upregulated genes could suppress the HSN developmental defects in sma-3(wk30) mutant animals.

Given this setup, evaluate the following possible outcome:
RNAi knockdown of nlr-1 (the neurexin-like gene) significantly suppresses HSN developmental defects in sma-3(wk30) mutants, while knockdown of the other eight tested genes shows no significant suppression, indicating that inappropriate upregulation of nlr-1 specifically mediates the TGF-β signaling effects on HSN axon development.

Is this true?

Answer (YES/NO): YES